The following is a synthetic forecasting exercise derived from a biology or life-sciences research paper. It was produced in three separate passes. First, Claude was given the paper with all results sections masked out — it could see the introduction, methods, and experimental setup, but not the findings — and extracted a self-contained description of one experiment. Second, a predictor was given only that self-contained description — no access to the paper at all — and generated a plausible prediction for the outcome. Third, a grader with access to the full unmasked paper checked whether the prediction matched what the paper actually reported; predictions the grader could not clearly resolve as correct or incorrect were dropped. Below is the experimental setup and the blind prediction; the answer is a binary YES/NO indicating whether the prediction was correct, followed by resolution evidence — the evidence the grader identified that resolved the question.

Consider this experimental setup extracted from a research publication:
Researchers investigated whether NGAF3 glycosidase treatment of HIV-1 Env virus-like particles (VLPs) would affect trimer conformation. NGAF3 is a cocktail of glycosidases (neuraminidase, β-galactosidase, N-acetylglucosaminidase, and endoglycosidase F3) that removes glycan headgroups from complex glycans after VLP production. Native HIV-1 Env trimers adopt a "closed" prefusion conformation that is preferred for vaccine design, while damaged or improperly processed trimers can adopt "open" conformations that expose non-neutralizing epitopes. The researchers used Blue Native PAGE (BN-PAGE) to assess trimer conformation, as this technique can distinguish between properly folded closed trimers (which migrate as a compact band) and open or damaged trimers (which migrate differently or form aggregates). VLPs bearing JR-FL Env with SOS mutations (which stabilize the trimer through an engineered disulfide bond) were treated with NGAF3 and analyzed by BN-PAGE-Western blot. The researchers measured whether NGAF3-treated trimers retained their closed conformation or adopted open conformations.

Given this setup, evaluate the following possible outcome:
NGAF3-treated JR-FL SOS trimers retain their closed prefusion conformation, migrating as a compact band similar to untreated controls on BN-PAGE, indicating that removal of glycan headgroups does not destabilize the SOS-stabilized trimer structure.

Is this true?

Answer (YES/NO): NO